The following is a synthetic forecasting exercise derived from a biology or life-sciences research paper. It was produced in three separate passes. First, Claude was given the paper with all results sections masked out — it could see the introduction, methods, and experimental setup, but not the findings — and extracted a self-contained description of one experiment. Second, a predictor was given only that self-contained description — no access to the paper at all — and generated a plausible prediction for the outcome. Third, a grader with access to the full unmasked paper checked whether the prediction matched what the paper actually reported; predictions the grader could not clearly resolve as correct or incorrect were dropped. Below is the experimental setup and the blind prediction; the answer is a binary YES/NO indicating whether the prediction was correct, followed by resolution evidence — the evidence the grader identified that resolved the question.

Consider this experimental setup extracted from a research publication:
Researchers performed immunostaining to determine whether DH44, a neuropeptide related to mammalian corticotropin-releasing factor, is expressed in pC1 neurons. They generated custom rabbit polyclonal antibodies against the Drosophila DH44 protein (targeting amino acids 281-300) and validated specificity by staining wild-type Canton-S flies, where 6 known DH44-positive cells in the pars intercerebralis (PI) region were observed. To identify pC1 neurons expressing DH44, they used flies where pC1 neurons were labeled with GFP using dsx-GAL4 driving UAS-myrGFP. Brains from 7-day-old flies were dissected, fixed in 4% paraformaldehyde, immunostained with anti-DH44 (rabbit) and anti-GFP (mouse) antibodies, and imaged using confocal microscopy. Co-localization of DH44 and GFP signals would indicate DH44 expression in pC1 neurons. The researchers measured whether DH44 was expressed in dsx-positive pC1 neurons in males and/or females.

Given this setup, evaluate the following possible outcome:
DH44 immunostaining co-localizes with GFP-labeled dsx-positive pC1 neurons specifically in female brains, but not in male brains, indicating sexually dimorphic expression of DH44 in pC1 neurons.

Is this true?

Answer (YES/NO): NO